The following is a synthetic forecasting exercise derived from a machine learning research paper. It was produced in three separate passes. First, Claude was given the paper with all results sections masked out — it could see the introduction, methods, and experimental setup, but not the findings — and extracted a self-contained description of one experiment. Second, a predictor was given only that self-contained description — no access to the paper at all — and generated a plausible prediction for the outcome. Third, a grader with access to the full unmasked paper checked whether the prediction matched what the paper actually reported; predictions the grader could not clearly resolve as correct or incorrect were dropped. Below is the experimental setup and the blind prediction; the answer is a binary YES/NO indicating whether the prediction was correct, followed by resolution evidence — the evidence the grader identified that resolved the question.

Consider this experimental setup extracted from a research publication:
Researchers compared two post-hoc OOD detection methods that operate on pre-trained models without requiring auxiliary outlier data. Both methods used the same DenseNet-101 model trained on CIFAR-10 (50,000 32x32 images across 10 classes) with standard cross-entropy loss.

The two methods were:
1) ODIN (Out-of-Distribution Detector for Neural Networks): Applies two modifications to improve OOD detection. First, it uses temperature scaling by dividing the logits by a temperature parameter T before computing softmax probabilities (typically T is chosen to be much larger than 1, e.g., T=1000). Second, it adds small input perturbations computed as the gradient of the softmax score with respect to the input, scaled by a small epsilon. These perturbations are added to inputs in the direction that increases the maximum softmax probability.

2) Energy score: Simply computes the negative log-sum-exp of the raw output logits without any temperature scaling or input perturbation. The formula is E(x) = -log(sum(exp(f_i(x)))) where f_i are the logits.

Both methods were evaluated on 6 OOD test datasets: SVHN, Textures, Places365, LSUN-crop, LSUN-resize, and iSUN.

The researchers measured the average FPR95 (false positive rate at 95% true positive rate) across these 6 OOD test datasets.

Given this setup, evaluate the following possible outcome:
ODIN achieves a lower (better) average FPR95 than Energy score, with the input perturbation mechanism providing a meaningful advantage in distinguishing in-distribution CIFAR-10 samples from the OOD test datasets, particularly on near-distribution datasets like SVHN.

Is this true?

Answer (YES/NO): YES